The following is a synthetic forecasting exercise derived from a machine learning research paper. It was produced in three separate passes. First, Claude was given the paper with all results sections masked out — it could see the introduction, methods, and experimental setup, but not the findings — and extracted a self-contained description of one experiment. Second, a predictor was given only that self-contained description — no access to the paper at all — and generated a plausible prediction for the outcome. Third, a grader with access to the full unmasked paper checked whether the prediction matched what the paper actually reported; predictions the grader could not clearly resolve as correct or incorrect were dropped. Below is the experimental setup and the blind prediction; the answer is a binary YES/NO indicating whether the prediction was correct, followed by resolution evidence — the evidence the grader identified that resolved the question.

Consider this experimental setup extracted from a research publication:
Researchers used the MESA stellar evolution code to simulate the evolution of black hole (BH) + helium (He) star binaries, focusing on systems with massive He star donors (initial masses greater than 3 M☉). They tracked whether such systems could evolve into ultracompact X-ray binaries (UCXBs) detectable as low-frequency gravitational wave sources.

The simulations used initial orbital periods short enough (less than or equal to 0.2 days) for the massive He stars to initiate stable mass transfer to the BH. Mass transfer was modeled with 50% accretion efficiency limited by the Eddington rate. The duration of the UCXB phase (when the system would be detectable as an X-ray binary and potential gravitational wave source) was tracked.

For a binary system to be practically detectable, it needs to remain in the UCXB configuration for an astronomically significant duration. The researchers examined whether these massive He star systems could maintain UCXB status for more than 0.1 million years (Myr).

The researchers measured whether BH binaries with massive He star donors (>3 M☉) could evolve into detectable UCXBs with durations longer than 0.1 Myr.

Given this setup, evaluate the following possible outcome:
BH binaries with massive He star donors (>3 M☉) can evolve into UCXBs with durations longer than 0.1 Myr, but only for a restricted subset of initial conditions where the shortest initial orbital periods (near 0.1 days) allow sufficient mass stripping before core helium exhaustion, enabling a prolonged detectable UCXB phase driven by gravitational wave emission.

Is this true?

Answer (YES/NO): NO